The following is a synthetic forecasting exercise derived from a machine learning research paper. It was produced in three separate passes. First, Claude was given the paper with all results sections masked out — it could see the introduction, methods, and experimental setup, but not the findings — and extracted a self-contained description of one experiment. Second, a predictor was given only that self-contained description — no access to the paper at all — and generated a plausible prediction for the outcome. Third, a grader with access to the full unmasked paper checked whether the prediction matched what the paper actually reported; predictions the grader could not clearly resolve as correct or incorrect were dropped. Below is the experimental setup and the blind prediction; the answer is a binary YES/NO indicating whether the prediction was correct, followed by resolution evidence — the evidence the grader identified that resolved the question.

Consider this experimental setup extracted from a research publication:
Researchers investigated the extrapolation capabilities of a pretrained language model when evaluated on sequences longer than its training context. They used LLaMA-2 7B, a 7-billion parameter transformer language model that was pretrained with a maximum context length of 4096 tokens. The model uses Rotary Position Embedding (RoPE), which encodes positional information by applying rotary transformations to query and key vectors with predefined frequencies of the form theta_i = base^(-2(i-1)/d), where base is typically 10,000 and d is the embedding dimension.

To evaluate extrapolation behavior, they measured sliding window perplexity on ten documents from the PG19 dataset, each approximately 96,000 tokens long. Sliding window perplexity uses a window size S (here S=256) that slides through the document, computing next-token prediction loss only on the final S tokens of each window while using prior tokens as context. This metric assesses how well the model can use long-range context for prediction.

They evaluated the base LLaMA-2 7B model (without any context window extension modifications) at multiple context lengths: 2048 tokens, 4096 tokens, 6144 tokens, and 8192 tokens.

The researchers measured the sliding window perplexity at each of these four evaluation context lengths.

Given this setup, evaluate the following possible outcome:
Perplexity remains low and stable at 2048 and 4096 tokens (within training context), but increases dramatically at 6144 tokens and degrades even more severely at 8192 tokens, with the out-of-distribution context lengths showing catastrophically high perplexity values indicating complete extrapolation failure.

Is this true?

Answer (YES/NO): YES